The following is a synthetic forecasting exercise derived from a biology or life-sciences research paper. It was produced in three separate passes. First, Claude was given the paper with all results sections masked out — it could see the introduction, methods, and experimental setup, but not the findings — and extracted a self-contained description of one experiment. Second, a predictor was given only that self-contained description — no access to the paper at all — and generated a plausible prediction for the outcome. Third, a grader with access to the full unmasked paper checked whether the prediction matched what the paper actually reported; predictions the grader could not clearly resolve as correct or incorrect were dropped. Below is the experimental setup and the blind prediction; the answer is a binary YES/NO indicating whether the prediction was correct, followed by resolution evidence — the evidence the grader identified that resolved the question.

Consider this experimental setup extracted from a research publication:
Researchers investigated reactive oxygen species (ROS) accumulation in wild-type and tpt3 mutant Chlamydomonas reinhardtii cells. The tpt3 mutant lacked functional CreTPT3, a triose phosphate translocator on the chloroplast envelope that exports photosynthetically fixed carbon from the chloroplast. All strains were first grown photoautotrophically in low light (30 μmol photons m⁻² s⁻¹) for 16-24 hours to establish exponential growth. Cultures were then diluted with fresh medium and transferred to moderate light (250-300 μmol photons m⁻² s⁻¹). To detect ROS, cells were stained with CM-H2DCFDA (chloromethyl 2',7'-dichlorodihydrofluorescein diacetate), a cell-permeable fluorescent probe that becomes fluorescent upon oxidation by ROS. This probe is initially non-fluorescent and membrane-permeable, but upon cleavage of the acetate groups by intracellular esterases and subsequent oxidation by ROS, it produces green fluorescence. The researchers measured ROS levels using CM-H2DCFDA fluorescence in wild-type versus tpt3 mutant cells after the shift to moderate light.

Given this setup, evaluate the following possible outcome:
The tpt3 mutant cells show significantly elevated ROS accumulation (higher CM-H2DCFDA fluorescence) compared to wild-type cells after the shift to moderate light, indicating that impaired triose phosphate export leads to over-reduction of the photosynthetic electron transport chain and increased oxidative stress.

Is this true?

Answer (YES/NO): YES